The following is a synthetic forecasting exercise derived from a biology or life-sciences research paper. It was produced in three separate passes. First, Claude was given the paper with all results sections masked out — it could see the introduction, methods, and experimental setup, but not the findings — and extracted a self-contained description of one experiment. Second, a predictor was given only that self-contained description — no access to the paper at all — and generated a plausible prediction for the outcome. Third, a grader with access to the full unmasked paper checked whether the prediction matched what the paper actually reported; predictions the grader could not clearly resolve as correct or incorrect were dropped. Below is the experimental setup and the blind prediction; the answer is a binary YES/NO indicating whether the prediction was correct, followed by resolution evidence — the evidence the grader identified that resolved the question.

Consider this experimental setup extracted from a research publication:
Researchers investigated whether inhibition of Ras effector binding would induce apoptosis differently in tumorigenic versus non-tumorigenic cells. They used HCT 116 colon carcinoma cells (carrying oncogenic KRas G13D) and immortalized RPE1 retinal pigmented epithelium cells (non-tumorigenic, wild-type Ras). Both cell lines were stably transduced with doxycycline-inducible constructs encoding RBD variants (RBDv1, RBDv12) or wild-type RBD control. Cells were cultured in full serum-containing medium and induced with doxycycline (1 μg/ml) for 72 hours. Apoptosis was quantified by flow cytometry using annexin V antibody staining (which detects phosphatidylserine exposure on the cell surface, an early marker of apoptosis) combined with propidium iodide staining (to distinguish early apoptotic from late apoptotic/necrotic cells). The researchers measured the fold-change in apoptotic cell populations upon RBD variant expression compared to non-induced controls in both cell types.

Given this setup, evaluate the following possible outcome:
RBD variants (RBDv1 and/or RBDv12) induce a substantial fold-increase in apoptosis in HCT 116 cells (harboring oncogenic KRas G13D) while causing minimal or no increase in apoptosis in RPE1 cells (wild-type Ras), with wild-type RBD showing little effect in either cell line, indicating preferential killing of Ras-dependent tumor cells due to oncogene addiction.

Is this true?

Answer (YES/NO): YES